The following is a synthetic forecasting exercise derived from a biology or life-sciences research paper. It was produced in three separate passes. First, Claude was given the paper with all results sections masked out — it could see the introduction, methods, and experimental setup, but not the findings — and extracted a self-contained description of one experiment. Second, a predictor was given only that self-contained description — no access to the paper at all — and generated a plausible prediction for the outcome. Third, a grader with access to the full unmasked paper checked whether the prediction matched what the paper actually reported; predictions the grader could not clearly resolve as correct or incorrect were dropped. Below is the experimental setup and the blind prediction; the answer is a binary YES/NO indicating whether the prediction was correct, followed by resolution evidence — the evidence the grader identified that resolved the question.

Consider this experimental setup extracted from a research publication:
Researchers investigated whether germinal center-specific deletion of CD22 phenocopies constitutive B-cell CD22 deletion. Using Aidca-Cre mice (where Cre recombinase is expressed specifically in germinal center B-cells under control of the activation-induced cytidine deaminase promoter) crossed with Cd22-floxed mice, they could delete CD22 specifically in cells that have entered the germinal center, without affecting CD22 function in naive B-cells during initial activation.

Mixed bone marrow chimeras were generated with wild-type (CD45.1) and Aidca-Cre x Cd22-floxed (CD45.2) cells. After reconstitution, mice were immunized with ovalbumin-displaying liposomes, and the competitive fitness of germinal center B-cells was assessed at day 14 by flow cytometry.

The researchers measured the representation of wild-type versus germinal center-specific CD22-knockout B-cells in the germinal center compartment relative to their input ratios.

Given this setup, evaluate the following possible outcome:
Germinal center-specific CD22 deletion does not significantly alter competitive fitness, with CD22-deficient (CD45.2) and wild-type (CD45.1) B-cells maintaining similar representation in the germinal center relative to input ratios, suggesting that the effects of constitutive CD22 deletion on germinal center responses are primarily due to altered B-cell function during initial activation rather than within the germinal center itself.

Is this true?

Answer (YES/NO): NO